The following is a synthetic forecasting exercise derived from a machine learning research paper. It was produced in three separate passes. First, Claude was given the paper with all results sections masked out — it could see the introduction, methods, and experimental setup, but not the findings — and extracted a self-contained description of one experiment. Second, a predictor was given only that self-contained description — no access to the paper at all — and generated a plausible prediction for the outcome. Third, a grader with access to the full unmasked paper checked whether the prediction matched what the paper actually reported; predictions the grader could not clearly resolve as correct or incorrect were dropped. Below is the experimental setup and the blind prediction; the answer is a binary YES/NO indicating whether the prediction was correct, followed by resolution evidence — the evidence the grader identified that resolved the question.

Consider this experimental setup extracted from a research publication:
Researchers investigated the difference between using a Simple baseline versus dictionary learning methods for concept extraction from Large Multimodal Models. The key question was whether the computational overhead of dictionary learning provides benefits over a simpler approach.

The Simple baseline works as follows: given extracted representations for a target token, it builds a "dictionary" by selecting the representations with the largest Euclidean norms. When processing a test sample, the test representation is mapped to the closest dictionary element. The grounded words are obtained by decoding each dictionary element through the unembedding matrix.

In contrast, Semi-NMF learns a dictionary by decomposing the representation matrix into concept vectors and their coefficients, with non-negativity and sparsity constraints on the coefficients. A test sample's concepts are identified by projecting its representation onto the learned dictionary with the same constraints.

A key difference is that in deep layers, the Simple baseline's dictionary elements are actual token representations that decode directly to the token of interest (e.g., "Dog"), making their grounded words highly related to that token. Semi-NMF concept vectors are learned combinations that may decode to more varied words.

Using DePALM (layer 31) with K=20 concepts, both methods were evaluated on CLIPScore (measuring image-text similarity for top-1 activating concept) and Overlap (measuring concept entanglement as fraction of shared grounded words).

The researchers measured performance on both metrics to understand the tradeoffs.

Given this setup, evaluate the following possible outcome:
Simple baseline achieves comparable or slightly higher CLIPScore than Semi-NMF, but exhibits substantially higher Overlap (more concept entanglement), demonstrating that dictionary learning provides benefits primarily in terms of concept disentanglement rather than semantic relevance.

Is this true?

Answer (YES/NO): NO